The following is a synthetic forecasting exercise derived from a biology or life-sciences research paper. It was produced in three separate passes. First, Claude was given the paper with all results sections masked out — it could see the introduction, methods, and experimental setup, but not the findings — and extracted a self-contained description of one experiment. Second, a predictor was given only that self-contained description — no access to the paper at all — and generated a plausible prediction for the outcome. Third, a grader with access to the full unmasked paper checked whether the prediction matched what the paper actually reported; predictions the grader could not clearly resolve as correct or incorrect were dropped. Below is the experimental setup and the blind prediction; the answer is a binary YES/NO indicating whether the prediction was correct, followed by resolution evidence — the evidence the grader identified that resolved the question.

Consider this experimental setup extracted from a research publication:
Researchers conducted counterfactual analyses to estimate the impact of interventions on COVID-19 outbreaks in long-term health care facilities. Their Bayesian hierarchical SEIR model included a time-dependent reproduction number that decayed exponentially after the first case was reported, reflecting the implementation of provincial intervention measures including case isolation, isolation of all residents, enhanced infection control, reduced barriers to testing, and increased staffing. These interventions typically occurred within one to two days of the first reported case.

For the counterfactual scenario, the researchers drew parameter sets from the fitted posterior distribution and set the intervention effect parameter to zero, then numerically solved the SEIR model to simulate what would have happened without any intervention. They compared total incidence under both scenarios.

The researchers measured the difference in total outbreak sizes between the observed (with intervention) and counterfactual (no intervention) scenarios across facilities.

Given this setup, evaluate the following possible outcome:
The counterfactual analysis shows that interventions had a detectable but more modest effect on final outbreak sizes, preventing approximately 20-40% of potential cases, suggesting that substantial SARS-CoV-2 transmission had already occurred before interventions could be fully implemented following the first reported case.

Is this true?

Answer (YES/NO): NO